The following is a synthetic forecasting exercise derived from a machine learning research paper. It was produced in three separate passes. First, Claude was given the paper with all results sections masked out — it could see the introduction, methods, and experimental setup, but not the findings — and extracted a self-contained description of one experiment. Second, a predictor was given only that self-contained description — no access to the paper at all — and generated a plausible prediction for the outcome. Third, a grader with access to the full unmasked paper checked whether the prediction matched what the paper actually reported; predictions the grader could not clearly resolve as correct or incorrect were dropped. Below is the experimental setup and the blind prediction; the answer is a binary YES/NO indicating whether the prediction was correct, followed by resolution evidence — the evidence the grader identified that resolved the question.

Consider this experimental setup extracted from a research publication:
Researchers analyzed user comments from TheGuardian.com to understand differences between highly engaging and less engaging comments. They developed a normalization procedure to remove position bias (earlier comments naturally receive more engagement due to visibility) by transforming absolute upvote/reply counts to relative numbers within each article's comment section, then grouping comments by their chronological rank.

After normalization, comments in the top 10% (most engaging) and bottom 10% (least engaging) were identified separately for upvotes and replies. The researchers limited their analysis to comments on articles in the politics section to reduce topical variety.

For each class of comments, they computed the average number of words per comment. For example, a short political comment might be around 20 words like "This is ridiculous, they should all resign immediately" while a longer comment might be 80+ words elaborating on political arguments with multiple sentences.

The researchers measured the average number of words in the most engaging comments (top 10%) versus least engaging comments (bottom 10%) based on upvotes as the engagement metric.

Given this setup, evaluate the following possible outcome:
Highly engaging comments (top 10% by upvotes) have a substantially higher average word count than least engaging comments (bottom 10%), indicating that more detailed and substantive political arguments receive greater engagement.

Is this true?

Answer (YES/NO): YES